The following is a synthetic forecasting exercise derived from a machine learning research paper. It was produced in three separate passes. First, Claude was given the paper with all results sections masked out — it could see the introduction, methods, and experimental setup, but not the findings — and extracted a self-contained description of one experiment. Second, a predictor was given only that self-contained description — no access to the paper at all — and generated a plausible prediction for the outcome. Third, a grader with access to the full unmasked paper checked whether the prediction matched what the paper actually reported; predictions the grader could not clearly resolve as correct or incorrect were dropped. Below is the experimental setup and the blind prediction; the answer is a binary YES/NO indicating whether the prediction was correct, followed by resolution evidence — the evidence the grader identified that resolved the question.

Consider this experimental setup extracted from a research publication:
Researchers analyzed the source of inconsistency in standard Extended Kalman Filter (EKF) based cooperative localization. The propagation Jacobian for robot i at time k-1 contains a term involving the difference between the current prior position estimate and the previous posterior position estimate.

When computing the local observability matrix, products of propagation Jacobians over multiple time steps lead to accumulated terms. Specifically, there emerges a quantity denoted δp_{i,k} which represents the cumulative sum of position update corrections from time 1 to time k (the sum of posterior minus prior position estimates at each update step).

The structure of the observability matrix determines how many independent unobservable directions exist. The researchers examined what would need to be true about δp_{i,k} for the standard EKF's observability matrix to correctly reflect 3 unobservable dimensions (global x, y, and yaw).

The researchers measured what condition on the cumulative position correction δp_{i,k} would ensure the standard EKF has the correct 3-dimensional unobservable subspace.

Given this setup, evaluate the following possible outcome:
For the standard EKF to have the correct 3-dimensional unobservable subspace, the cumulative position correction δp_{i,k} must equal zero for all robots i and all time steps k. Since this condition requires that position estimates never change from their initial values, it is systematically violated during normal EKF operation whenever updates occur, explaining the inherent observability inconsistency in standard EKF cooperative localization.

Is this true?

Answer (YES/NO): YES